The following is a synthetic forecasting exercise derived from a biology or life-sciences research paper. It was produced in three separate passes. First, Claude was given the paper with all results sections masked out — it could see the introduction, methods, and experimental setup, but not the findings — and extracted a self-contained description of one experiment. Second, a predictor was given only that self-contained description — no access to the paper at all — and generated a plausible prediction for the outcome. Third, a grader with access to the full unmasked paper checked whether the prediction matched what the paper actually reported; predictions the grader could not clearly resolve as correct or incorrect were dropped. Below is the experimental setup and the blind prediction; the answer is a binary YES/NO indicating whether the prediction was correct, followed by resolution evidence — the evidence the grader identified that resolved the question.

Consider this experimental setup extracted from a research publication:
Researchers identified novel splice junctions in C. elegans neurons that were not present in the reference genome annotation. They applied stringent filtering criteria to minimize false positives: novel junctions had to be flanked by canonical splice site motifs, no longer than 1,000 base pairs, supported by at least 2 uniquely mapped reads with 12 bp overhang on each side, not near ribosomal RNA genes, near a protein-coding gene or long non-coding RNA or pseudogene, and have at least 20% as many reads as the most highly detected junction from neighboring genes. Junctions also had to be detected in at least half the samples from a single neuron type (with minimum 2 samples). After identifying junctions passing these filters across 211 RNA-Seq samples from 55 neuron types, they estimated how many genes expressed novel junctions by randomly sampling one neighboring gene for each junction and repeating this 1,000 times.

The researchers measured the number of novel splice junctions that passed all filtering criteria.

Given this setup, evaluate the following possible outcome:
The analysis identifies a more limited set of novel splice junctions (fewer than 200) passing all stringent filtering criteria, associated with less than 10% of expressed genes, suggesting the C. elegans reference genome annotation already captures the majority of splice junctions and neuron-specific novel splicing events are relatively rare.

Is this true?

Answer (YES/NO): NO